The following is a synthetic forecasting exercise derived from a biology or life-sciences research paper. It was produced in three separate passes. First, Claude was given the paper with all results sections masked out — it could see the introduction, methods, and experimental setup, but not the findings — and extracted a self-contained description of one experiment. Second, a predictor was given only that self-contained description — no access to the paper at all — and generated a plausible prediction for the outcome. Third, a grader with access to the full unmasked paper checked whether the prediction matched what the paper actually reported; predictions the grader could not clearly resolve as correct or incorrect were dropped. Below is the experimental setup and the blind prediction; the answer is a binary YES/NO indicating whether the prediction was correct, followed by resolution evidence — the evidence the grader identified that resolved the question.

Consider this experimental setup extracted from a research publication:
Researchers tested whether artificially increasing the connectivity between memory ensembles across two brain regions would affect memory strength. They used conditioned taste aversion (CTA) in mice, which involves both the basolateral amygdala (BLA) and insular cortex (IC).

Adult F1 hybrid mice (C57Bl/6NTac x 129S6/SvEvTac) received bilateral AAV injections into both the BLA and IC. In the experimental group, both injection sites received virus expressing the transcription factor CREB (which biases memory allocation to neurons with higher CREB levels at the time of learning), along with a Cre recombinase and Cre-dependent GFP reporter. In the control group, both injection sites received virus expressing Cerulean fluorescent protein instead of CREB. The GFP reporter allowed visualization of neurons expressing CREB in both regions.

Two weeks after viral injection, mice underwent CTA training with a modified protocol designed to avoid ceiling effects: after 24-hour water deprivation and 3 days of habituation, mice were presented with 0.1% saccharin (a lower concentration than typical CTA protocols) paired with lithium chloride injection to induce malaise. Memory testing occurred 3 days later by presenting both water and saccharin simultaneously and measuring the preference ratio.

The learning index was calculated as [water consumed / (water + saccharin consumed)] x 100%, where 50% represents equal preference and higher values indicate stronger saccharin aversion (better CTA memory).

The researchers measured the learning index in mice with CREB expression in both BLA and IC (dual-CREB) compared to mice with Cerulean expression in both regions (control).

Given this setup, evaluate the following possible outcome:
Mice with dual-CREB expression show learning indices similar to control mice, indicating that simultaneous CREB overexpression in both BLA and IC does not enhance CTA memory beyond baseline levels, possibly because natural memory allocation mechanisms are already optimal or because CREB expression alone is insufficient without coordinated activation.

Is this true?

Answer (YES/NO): NO